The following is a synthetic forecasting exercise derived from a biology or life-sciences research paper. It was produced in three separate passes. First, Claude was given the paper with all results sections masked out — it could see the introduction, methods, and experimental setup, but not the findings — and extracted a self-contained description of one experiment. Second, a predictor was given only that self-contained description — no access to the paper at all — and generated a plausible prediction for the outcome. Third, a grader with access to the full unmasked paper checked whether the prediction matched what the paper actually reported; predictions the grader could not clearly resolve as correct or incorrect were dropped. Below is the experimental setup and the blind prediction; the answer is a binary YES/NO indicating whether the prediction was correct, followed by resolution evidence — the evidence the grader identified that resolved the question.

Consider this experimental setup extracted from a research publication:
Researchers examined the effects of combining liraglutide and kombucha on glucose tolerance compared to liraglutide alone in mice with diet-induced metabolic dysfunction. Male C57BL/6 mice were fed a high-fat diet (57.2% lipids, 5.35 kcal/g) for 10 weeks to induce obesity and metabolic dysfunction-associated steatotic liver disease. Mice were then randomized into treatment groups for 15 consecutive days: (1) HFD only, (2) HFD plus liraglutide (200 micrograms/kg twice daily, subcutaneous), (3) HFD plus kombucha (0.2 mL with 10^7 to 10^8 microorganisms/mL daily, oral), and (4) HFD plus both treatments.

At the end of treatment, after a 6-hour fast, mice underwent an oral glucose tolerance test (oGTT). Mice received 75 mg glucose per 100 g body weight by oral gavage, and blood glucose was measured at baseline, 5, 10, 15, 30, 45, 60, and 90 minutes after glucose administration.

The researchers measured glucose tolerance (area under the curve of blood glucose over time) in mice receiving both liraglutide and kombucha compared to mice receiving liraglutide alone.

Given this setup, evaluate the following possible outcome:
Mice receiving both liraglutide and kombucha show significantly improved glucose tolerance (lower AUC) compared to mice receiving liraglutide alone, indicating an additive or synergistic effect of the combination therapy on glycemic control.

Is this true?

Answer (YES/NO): NO